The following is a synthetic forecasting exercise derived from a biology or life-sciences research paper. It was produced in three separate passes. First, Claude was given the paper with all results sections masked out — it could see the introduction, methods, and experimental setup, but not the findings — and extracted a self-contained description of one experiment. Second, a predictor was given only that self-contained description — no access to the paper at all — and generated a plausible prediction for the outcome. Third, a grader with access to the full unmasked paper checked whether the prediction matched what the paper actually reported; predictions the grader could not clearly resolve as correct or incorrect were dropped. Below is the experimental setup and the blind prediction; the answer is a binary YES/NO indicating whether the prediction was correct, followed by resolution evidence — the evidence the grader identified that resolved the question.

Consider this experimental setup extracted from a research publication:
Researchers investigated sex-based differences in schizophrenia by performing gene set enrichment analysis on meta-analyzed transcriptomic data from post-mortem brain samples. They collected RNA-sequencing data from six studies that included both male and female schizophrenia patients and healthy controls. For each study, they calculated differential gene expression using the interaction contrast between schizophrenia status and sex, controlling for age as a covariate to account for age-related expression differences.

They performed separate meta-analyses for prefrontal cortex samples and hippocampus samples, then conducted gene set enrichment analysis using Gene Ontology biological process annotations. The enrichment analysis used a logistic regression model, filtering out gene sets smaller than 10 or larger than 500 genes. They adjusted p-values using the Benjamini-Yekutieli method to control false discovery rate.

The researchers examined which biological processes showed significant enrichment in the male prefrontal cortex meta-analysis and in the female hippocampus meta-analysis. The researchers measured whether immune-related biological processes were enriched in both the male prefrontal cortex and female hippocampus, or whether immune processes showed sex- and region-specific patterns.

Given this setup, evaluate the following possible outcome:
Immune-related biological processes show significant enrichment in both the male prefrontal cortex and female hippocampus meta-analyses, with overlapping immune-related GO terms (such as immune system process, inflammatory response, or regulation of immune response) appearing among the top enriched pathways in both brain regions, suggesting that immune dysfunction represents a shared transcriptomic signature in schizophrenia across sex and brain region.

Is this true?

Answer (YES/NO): YES